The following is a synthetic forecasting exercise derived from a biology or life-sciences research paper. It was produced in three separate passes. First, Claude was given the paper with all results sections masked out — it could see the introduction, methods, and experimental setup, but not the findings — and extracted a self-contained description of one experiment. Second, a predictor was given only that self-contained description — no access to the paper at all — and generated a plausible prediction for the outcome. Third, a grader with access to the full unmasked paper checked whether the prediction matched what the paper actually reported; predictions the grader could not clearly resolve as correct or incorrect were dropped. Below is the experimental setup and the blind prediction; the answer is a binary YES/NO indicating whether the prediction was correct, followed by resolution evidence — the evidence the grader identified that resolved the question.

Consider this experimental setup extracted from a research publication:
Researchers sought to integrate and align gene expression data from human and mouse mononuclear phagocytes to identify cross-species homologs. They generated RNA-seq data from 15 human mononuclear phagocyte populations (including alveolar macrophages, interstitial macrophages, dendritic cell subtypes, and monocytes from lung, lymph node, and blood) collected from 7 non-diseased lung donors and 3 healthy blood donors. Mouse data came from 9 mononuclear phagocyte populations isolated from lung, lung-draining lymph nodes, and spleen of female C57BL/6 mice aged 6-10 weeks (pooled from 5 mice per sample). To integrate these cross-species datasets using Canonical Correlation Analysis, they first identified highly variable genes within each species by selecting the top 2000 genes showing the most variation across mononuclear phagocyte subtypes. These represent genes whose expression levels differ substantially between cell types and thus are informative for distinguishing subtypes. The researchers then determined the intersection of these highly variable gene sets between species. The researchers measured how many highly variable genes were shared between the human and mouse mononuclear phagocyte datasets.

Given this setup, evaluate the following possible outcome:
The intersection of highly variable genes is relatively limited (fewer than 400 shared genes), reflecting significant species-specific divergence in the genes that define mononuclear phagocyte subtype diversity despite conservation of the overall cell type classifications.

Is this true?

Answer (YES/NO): NO